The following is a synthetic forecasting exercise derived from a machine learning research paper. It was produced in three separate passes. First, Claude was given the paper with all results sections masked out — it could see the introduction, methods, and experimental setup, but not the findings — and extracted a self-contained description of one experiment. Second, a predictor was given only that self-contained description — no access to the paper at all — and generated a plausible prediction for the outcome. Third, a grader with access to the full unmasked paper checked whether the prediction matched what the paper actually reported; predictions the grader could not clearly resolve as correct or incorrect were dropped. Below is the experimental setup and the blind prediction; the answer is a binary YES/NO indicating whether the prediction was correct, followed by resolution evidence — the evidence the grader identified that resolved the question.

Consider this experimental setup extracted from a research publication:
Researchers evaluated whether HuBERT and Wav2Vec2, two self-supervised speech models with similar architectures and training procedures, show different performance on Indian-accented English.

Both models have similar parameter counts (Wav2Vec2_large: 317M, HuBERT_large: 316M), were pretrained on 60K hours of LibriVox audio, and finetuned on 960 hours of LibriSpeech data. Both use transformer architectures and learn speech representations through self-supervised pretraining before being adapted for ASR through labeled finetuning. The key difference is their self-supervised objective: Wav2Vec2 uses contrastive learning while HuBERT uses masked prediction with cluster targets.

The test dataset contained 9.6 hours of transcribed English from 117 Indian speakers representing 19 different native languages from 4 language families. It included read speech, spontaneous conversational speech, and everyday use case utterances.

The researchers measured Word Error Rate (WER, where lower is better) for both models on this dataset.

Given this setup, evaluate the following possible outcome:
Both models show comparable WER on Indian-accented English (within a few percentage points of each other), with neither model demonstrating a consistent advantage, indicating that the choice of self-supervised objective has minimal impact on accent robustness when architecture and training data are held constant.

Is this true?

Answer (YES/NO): NO